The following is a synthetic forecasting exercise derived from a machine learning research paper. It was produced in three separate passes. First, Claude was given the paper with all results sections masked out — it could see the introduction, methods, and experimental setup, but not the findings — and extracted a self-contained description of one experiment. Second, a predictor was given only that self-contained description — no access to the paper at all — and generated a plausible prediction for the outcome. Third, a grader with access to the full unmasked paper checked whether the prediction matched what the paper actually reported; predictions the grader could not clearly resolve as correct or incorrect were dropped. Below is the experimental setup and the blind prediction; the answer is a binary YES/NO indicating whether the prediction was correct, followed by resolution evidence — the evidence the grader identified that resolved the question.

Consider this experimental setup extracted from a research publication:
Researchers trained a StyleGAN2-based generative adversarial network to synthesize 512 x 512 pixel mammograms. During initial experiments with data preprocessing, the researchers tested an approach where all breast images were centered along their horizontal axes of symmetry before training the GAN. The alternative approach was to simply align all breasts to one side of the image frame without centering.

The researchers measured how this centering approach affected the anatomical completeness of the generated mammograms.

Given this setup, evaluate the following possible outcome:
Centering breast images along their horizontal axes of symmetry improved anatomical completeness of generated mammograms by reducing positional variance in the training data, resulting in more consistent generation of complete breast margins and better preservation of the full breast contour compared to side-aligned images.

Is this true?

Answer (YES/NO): NO